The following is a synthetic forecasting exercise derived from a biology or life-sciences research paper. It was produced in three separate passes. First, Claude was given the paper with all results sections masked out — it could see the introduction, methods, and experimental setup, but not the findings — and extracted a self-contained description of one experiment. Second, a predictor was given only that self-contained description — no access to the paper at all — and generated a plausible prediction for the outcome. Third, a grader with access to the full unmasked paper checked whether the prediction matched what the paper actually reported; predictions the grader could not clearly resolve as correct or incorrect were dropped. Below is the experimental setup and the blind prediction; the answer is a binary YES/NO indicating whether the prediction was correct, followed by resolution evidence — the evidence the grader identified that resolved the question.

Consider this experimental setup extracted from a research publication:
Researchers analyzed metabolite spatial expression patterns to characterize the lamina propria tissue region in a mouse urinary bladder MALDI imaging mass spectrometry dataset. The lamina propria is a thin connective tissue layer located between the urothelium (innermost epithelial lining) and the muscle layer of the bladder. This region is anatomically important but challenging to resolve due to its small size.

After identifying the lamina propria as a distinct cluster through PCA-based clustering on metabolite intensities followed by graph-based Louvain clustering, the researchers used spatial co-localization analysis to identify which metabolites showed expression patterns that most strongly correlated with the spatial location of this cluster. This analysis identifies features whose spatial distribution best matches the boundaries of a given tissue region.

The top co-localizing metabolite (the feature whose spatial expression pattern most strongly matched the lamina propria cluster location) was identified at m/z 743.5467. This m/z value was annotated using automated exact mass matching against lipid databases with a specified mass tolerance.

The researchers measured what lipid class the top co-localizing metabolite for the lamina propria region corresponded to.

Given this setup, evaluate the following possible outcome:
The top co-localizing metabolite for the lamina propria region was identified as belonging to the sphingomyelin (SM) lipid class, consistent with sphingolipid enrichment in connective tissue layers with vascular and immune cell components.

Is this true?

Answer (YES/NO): YES